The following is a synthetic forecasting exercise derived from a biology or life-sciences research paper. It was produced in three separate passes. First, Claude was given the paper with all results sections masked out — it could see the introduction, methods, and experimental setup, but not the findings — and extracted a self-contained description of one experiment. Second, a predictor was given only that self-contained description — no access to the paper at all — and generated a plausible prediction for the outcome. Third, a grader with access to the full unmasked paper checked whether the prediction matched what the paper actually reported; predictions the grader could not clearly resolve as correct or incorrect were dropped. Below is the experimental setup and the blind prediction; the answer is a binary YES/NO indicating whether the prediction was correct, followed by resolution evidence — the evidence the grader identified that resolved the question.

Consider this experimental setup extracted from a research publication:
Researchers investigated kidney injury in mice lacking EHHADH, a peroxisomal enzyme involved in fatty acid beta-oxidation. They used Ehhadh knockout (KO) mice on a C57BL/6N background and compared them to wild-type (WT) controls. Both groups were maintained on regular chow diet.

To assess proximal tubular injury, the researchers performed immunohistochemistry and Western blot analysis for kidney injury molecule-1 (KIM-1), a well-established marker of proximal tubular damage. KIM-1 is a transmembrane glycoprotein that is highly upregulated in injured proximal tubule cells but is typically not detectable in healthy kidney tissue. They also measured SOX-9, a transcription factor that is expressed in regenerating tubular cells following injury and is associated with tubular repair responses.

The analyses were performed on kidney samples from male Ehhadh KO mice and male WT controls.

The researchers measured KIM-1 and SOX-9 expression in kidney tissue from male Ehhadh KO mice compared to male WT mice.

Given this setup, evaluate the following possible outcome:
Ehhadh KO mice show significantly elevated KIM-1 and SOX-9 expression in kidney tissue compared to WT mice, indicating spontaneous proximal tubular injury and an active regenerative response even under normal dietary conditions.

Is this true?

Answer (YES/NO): YES